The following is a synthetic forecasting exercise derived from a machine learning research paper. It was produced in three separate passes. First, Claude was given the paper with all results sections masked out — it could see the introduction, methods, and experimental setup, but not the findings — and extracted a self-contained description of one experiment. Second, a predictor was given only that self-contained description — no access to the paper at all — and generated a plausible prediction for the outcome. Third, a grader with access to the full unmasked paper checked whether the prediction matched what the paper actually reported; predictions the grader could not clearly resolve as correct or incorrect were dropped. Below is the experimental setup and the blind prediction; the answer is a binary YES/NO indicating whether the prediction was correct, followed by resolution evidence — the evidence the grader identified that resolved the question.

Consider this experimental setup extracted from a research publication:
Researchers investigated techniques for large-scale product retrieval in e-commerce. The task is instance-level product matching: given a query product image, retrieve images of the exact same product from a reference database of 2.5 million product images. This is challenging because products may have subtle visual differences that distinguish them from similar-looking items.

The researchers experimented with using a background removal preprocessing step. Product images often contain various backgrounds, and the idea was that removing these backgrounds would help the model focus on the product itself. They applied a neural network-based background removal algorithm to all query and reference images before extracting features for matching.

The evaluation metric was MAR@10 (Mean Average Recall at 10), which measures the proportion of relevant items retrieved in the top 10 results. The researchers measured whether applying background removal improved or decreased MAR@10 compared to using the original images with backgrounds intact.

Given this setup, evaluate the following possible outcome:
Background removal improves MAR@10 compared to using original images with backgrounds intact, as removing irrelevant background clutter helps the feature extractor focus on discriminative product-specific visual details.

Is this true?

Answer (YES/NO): NO